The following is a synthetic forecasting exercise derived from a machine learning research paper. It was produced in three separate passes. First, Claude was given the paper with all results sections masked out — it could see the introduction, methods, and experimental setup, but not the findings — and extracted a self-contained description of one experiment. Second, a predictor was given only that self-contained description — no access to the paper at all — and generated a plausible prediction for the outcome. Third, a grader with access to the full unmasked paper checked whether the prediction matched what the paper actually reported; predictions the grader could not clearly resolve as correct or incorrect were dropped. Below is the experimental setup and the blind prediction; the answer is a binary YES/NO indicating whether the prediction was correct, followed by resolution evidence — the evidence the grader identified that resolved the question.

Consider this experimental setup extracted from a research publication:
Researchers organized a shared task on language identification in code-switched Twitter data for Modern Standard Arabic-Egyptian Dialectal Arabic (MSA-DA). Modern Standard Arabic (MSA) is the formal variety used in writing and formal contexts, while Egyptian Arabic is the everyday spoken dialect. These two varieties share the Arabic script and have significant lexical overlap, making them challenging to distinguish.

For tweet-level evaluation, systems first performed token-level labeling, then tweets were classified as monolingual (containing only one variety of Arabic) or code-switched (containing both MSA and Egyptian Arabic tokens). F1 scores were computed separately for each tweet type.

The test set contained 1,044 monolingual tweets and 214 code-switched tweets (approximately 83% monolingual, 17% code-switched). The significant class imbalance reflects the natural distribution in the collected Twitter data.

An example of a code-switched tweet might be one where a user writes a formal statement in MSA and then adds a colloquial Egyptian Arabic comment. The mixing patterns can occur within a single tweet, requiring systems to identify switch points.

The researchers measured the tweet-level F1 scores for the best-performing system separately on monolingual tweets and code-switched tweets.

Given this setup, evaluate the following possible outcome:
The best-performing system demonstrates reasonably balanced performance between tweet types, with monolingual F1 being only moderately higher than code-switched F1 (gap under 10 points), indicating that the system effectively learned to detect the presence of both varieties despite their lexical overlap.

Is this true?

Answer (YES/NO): NO